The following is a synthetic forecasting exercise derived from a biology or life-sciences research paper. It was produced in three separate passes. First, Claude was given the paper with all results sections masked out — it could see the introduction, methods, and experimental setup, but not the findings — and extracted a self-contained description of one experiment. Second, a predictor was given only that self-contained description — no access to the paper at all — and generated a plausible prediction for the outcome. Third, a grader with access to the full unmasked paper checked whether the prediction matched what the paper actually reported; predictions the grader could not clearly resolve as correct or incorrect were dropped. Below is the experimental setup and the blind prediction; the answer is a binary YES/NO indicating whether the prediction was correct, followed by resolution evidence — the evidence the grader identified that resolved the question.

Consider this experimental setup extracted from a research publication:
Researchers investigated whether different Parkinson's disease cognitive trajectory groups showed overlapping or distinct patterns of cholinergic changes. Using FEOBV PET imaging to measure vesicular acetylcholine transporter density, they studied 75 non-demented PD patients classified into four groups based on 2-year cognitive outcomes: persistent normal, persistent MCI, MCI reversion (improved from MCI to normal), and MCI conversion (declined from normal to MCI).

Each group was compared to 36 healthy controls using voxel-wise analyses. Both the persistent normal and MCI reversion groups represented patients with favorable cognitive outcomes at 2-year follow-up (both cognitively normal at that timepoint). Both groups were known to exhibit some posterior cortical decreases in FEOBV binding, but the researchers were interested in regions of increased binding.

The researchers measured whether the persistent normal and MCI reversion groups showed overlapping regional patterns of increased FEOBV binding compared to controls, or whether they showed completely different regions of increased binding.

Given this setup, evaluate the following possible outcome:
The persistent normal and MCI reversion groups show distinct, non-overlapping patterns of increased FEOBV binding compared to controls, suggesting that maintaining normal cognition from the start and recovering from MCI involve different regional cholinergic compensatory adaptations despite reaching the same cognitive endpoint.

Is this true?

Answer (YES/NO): NO